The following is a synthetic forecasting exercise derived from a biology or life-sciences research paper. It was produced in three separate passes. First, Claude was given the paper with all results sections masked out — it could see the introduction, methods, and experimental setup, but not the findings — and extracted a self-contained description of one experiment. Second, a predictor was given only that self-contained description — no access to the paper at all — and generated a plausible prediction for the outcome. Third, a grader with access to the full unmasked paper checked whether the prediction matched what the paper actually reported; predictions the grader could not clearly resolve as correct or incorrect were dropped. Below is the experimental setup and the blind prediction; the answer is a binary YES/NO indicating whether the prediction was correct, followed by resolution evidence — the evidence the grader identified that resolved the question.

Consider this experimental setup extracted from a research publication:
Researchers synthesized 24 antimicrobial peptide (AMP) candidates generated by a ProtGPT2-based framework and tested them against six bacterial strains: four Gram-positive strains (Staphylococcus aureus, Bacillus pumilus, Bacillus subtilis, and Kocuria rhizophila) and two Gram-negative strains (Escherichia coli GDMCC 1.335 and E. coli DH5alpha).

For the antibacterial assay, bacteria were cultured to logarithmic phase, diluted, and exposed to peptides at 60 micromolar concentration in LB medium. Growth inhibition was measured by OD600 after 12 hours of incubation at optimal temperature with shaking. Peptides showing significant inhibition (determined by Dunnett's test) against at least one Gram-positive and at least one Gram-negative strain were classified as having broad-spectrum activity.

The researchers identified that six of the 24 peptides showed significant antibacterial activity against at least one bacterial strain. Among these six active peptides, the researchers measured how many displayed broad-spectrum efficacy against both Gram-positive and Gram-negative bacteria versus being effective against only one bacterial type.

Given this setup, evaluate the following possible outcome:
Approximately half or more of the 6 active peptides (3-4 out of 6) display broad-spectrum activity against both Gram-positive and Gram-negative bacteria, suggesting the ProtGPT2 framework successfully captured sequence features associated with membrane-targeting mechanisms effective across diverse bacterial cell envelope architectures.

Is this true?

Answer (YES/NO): NO